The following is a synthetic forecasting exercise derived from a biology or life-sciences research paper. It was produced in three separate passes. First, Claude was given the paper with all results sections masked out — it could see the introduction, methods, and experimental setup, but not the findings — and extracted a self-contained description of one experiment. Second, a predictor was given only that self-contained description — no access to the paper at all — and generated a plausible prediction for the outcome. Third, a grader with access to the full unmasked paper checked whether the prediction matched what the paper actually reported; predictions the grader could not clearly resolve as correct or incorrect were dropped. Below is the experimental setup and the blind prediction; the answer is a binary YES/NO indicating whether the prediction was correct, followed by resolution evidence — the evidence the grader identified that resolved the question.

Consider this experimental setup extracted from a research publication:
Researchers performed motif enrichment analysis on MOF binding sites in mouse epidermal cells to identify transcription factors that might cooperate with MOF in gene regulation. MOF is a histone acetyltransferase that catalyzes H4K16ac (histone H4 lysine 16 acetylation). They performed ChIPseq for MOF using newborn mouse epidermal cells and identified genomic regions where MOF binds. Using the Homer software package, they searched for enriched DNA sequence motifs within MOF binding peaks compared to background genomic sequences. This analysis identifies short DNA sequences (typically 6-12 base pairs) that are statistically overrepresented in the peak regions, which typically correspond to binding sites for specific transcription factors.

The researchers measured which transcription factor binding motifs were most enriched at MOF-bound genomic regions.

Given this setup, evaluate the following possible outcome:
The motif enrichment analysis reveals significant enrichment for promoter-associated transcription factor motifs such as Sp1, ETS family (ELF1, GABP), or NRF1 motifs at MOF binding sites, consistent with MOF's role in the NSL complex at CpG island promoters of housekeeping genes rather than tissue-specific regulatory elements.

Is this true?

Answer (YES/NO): NO